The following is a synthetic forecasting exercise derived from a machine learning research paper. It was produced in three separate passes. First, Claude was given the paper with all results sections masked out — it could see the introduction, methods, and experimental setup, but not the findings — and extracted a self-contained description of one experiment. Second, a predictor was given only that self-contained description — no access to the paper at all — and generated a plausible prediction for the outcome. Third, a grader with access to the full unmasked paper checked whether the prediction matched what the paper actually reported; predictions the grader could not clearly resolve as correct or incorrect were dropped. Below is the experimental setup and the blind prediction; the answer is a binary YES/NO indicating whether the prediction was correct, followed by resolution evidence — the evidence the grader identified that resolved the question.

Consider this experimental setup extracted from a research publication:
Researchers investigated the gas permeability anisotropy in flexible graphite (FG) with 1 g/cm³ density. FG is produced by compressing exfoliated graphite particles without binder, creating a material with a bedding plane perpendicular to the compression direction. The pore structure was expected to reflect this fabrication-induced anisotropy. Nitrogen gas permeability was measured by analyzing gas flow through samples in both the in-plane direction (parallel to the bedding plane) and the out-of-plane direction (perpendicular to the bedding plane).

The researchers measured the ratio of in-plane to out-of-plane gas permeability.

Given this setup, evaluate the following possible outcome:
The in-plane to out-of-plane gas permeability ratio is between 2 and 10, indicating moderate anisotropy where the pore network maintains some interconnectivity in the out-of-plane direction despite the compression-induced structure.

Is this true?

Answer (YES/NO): YES